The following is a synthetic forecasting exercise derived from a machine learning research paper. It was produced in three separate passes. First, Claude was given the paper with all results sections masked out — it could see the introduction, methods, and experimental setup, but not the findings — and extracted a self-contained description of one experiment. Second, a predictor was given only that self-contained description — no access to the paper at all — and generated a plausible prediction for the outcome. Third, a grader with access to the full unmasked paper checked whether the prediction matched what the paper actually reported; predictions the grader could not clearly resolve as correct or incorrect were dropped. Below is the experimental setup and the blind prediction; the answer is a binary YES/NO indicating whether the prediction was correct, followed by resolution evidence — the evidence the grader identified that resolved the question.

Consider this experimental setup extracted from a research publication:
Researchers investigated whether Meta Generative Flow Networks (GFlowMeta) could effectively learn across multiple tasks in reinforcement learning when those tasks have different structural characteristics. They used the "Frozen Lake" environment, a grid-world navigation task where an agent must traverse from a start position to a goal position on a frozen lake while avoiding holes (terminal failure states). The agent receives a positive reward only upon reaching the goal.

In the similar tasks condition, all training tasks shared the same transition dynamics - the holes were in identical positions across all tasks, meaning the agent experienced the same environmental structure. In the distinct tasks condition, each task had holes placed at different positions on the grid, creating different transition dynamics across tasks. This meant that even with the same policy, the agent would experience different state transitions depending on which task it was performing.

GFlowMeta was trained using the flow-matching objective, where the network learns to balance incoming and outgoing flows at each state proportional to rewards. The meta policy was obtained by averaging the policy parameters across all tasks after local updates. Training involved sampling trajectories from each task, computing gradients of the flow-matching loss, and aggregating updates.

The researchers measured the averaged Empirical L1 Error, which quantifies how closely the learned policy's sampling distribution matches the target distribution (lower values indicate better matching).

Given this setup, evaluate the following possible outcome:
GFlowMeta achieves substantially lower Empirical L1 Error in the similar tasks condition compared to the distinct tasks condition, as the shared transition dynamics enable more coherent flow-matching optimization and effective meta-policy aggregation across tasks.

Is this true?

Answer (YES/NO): YES